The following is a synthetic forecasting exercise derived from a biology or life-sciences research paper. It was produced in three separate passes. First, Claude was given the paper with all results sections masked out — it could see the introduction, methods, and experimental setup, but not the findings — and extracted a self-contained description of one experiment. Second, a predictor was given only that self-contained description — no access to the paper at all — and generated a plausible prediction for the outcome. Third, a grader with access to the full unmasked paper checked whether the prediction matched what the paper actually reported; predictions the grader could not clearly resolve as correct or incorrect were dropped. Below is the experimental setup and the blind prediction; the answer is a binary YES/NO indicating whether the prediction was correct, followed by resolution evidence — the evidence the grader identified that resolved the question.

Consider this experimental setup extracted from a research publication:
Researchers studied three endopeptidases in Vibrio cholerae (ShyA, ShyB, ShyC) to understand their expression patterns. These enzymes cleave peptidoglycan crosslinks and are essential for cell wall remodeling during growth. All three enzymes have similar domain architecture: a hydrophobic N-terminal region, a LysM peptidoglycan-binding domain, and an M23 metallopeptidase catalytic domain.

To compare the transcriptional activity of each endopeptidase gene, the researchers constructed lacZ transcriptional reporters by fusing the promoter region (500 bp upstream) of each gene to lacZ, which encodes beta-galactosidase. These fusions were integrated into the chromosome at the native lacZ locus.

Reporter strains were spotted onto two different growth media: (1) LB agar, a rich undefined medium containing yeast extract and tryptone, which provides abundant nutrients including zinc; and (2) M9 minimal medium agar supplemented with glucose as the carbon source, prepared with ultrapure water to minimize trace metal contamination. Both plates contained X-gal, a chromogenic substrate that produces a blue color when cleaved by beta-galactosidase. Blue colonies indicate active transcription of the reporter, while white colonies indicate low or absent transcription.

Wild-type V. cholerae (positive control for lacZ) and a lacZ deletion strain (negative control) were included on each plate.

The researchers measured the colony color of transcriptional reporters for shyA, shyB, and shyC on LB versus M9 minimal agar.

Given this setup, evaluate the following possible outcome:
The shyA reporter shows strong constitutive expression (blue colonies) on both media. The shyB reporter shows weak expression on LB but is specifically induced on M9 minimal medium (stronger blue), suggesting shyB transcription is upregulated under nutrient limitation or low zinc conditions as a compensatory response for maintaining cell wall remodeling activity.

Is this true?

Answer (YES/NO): NO